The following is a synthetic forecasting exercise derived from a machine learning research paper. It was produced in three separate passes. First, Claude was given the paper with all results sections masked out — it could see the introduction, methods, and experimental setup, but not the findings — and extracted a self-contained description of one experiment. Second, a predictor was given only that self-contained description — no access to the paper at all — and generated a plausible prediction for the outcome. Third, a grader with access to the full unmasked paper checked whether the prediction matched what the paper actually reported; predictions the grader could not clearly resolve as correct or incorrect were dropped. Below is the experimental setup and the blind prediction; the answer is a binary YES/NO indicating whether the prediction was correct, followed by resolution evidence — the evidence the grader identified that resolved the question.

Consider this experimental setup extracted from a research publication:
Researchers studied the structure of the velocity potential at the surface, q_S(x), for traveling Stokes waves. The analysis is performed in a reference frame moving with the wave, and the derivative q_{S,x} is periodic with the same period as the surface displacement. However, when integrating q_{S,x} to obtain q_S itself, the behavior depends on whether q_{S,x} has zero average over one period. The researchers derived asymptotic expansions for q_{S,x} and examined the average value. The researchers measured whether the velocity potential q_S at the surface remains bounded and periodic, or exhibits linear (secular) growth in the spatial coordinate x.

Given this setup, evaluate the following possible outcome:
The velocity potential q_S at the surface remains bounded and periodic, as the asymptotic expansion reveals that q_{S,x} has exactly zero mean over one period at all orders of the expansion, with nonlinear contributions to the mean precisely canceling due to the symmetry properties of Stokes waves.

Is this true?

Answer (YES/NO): NO